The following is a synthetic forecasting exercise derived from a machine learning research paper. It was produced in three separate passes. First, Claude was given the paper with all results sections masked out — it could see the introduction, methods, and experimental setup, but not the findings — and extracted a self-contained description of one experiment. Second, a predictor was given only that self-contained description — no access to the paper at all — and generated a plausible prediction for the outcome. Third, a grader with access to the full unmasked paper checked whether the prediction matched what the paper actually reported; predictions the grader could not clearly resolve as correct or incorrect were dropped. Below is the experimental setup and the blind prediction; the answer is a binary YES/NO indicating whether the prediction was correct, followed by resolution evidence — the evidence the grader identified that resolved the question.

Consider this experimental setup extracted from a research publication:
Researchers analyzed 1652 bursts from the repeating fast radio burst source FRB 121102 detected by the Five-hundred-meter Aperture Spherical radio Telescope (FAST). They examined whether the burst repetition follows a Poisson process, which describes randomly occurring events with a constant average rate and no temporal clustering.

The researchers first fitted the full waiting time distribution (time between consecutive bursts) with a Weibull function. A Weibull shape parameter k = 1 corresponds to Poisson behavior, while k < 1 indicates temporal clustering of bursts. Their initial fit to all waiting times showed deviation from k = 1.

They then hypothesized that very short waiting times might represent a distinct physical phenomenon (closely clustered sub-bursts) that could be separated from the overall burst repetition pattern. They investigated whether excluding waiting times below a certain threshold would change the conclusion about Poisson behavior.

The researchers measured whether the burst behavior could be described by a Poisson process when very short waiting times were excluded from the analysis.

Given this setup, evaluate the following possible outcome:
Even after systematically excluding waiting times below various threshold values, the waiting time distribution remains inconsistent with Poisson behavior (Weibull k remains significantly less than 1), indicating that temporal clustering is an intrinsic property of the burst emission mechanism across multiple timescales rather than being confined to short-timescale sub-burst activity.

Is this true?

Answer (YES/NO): NO